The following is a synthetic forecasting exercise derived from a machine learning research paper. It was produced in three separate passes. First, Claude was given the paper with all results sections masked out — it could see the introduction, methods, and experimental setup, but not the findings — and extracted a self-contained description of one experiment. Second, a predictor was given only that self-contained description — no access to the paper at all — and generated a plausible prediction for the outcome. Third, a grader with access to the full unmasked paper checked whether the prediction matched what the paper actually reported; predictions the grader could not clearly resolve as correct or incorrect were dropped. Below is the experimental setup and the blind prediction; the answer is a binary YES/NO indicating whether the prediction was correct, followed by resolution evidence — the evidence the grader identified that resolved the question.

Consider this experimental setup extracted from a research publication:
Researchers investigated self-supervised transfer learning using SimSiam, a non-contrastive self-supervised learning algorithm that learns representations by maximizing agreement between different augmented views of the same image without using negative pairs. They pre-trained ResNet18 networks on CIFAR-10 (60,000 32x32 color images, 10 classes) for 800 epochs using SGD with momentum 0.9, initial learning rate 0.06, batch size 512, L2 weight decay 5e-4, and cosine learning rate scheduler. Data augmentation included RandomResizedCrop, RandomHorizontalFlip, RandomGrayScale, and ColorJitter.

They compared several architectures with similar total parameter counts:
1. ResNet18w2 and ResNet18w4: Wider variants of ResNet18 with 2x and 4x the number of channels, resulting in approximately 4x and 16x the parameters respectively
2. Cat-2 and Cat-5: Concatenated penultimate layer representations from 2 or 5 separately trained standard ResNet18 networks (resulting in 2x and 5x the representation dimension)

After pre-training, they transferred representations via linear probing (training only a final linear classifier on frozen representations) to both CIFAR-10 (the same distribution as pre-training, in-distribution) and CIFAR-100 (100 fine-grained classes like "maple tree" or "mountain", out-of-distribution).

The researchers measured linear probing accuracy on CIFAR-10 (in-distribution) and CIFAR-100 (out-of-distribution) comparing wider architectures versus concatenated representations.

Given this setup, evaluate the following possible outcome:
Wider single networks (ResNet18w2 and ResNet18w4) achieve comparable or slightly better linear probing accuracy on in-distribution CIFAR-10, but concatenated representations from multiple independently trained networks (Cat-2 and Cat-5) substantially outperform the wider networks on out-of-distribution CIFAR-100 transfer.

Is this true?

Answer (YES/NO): NO